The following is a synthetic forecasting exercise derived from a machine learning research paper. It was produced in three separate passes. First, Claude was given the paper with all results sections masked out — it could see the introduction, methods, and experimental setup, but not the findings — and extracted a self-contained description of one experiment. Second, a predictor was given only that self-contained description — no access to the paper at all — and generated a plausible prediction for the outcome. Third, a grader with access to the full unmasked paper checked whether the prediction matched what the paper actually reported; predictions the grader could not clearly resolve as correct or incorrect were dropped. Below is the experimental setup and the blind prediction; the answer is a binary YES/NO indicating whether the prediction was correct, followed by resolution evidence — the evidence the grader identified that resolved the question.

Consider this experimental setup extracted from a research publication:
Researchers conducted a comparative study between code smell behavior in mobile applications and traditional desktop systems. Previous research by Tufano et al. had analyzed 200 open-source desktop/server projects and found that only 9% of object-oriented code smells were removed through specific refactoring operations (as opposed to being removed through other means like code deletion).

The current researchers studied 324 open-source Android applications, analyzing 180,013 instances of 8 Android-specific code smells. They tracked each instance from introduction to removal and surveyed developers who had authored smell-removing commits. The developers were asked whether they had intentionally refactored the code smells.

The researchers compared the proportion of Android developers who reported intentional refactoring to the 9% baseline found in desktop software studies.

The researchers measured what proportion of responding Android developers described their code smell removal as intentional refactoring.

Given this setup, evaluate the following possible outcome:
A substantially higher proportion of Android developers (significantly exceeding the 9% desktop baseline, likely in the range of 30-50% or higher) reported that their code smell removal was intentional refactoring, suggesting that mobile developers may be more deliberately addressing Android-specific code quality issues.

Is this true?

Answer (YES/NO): NO